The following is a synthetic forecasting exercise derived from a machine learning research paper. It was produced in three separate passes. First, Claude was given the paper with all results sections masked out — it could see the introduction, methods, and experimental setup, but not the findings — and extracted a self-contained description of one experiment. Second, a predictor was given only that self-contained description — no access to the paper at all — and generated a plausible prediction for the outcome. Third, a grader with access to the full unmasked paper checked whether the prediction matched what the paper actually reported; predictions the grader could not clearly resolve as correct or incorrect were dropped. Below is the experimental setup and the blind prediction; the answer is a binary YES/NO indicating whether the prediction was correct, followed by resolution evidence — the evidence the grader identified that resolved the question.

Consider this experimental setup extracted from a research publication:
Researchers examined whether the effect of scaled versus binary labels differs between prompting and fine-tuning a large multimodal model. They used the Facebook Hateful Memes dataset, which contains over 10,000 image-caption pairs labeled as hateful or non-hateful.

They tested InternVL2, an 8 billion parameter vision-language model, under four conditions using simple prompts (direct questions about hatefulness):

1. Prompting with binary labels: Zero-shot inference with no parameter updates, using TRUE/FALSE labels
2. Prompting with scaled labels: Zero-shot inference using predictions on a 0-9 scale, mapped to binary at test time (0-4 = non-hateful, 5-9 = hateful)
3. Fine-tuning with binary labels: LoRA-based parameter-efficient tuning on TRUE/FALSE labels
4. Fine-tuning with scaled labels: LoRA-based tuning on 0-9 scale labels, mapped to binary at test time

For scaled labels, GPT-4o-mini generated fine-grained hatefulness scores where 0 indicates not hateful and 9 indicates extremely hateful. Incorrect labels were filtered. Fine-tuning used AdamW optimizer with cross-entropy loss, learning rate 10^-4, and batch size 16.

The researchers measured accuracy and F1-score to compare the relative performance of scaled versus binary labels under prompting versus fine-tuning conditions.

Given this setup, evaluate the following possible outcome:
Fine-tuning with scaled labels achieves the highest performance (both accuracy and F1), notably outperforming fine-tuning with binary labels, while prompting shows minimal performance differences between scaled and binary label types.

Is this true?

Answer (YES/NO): NO